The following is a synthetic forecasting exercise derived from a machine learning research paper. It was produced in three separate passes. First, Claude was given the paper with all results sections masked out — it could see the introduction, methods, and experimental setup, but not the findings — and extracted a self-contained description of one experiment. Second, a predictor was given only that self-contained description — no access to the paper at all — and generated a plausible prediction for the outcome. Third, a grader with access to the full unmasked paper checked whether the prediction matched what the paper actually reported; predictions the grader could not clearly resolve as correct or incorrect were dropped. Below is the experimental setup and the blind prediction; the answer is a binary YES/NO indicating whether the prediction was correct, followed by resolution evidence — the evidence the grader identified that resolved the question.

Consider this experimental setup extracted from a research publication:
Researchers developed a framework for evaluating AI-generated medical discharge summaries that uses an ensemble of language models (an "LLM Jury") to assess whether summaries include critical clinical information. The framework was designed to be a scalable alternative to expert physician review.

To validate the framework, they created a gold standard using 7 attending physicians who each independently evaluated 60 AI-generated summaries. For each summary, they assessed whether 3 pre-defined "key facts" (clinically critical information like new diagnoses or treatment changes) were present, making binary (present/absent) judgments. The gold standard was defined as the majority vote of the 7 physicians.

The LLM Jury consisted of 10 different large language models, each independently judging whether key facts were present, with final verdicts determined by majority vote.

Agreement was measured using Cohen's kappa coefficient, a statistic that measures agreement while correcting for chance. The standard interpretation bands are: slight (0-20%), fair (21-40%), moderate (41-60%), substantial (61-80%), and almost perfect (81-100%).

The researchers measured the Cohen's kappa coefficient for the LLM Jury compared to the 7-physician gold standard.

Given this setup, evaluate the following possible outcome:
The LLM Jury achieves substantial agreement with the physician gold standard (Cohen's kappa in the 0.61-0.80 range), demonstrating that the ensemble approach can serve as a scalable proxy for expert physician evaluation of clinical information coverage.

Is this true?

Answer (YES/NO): NO